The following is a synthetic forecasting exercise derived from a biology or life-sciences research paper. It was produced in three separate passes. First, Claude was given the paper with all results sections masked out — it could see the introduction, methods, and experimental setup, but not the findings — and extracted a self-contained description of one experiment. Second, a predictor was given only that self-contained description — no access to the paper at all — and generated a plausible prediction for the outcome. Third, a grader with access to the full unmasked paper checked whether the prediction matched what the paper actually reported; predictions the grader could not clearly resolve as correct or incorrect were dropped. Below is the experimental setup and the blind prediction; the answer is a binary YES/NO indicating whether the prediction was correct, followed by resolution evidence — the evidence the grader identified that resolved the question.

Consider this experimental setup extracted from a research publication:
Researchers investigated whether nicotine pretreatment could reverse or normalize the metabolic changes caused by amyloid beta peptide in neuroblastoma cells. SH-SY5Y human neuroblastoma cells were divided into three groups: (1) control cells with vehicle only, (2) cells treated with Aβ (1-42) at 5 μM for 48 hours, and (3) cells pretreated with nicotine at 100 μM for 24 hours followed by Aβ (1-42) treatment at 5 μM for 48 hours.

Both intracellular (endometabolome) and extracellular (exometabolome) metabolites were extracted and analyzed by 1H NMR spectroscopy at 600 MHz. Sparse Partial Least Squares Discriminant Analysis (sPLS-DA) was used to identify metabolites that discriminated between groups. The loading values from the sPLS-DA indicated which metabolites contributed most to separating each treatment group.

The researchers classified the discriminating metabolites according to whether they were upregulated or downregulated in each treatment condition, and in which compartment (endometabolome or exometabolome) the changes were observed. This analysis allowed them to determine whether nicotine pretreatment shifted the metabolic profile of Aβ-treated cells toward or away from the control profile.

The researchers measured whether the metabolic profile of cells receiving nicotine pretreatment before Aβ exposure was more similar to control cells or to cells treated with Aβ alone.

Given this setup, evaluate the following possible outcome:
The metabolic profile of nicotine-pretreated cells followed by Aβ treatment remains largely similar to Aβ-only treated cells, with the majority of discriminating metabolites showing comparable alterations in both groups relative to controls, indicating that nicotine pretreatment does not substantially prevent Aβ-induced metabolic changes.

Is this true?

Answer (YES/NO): NO